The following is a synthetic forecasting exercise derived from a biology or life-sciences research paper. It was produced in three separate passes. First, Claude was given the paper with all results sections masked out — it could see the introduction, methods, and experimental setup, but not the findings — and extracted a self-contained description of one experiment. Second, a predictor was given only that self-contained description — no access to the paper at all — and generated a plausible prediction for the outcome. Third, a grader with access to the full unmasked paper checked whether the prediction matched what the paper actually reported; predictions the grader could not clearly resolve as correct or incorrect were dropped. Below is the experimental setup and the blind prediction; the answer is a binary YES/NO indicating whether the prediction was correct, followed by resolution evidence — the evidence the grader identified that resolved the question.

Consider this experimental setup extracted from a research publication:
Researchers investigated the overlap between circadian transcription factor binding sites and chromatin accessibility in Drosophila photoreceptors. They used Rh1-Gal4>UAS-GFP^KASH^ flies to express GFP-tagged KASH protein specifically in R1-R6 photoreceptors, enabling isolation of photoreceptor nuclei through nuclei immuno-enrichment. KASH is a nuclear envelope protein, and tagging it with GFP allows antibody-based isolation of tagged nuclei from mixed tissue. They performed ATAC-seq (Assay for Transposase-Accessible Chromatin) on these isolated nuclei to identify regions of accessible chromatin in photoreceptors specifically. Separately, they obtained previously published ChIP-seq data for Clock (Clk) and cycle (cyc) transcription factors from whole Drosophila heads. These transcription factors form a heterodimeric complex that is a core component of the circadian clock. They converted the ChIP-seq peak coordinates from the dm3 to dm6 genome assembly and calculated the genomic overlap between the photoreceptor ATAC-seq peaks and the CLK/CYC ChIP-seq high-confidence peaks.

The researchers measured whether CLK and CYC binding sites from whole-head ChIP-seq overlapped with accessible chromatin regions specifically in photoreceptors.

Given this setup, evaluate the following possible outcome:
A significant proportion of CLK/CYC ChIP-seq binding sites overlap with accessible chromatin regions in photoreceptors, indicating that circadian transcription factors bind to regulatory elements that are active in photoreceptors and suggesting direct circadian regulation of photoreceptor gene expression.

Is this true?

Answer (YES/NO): YES